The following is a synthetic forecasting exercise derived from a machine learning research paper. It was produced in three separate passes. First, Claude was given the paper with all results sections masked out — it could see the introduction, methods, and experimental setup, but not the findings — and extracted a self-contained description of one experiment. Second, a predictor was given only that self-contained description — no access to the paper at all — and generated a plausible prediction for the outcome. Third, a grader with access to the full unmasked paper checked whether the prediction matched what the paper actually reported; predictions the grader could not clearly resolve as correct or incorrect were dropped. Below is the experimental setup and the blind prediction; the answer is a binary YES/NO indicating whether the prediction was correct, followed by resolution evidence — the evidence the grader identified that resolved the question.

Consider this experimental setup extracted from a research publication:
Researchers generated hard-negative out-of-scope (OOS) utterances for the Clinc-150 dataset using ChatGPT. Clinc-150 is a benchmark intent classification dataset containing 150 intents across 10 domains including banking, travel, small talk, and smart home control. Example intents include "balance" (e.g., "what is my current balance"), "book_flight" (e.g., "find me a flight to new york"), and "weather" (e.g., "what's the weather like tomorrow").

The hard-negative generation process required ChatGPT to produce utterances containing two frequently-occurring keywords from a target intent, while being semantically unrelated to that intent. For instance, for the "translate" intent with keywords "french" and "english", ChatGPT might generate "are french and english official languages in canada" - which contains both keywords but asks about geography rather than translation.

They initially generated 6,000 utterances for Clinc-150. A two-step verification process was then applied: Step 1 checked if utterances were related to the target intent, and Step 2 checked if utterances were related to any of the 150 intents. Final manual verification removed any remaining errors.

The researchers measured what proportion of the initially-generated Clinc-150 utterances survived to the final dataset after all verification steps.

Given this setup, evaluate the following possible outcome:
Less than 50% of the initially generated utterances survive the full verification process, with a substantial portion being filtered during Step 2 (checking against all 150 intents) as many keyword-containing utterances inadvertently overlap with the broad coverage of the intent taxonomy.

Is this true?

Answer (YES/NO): YES